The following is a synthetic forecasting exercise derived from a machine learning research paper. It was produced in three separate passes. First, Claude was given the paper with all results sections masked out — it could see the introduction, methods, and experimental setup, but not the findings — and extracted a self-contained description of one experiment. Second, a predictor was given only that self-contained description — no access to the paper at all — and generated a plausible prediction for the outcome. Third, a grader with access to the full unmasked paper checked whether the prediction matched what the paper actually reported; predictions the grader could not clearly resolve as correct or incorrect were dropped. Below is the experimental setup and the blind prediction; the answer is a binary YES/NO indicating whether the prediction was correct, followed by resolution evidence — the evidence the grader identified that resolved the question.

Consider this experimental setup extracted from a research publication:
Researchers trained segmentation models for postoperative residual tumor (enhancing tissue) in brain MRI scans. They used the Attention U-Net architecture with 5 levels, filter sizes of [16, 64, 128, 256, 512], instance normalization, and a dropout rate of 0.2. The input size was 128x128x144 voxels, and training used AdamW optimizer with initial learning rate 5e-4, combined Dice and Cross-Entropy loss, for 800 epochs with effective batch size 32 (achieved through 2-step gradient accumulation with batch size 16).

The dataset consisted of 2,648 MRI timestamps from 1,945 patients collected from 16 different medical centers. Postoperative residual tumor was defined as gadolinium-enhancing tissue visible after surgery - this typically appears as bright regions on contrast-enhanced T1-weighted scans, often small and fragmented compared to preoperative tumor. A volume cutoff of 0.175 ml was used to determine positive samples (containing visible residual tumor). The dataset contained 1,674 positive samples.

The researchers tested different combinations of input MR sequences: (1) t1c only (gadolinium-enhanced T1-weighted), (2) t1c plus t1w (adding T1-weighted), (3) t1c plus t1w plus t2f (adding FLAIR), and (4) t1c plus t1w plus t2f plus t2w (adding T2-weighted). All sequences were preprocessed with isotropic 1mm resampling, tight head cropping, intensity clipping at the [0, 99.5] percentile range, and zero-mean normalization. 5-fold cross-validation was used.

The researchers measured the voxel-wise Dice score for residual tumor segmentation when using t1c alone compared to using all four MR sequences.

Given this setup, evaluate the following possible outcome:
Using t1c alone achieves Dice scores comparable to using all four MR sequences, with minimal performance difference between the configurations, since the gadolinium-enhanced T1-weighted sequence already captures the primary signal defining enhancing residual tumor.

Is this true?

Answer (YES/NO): NO